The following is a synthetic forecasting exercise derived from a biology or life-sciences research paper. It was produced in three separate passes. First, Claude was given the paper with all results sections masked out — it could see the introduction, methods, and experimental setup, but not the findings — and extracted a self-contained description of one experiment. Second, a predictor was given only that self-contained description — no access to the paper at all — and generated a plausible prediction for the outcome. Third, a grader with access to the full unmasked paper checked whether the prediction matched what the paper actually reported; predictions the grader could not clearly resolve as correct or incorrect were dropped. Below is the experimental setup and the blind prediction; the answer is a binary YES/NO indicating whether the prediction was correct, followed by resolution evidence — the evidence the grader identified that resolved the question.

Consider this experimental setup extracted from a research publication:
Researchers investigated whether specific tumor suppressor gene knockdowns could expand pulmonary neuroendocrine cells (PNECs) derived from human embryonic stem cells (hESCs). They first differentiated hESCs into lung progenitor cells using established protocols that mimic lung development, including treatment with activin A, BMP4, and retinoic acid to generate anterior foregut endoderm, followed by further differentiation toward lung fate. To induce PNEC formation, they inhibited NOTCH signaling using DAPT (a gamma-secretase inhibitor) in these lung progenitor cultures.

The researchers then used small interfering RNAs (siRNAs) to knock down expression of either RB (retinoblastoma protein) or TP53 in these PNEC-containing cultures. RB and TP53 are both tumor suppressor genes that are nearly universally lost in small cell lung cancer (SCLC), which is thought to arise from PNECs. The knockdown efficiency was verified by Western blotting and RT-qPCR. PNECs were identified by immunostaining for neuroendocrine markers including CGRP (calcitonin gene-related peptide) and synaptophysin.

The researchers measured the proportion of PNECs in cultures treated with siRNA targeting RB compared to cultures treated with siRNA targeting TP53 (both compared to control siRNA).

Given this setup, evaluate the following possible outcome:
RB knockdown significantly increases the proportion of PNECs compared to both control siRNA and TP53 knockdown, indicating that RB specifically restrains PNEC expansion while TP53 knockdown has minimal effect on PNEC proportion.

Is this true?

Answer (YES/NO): YES